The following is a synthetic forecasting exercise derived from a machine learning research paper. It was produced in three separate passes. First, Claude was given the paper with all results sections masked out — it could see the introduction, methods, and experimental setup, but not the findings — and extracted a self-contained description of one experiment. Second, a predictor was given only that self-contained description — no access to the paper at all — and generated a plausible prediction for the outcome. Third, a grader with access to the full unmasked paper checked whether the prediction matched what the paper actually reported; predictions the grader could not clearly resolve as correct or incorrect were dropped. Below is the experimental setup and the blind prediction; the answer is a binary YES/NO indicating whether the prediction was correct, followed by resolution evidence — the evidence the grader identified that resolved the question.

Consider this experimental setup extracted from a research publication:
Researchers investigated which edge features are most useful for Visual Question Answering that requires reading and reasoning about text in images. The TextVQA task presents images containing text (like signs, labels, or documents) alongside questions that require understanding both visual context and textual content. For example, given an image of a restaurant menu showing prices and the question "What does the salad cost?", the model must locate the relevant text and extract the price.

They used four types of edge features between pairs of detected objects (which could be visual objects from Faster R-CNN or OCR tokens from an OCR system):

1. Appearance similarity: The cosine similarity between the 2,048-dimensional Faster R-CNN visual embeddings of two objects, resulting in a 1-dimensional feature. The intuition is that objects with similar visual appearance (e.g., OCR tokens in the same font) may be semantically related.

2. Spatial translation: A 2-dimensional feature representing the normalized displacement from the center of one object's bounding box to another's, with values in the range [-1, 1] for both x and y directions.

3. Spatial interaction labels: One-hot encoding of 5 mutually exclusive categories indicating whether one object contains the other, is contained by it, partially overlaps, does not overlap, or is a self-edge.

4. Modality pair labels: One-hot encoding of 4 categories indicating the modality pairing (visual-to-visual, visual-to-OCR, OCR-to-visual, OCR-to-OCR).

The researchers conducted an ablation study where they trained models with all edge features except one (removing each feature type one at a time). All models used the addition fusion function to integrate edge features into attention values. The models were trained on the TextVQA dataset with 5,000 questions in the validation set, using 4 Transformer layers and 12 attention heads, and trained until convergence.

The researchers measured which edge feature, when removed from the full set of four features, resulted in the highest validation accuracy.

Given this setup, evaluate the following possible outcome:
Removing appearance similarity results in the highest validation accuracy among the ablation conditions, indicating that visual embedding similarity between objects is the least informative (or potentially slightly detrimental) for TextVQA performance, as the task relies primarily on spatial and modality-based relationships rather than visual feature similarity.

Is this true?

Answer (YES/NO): YES